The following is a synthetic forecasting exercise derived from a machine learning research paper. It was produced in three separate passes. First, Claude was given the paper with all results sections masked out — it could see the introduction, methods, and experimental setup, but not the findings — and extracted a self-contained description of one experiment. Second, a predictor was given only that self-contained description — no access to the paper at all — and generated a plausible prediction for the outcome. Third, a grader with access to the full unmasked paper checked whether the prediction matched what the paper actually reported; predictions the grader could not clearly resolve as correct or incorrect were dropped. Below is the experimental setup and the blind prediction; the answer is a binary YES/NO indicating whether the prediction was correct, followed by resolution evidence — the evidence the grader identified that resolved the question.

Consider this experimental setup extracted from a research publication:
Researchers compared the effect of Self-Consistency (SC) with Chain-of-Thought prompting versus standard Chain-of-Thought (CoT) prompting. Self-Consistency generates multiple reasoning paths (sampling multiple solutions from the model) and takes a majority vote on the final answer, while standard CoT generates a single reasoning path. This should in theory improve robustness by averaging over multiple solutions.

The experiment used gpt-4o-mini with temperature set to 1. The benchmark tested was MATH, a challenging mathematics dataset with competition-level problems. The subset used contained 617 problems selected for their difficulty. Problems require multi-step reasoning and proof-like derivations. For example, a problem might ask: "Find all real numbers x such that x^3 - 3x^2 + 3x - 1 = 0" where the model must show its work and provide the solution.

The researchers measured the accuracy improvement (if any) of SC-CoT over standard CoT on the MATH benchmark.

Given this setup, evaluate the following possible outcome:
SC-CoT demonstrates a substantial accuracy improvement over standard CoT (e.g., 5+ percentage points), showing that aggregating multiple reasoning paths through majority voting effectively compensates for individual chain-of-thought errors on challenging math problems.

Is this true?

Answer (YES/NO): NO